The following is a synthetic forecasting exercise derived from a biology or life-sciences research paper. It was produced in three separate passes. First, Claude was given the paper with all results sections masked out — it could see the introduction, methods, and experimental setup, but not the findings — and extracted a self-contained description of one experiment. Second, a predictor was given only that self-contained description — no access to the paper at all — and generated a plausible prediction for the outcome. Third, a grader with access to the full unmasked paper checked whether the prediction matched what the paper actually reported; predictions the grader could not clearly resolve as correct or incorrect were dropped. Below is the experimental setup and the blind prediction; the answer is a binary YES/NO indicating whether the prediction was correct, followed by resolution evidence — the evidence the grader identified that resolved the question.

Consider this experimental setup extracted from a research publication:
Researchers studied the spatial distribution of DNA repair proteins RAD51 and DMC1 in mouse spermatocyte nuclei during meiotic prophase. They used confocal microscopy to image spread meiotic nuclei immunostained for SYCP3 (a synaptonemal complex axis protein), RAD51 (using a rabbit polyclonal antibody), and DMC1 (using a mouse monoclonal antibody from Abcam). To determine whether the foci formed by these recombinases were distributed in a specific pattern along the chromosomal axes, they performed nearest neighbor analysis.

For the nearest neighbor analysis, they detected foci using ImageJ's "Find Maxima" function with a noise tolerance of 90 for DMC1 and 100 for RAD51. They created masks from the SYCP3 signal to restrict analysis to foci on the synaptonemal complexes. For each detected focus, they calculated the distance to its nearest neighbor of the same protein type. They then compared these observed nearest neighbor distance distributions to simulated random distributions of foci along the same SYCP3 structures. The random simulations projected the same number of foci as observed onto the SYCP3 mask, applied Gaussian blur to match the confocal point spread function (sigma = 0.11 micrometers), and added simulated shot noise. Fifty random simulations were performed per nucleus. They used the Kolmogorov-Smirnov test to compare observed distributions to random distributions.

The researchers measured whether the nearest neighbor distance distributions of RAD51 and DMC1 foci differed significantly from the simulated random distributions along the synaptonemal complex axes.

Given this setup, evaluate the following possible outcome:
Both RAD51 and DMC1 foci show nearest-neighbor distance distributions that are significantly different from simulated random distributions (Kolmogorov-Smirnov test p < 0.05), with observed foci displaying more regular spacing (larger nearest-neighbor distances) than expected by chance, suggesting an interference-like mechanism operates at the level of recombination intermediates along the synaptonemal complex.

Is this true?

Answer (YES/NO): NO